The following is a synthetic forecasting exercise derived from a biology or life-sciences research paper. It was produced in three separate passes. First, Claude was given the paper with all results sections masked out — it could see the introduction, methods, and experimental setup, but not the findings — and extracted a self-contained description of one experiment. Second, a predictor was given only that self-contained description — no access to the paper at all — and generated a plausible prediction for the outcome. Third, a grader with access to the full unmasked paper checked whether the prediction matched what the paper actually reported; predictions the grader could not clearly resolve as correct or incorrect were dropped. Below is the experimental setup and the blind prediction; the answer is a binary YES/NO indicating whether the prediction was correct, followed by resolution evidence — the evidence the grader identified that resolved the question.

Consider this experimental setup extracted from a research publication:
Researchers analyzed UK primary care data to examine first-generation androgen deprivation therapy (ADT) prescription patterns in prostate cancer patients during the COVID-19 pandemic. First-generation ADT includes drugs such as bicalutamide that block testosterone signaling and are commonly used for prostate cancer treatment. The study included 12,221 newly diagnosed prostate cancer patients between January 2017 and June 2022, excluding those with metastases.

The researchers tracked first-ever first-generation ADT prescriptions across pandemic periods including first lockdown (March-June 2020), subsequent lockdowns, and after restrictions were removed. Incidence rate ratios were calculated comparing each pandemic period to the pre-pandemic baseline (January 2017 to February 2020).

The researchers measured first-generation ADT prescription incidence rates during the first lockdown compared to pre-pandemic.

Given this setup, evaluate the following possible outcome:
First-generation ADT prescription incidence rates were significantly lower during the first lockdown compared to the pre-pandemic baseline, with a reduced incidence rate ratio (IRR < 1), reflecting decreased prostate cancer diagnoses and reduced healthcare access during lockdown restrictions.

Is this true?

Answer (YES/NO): NO